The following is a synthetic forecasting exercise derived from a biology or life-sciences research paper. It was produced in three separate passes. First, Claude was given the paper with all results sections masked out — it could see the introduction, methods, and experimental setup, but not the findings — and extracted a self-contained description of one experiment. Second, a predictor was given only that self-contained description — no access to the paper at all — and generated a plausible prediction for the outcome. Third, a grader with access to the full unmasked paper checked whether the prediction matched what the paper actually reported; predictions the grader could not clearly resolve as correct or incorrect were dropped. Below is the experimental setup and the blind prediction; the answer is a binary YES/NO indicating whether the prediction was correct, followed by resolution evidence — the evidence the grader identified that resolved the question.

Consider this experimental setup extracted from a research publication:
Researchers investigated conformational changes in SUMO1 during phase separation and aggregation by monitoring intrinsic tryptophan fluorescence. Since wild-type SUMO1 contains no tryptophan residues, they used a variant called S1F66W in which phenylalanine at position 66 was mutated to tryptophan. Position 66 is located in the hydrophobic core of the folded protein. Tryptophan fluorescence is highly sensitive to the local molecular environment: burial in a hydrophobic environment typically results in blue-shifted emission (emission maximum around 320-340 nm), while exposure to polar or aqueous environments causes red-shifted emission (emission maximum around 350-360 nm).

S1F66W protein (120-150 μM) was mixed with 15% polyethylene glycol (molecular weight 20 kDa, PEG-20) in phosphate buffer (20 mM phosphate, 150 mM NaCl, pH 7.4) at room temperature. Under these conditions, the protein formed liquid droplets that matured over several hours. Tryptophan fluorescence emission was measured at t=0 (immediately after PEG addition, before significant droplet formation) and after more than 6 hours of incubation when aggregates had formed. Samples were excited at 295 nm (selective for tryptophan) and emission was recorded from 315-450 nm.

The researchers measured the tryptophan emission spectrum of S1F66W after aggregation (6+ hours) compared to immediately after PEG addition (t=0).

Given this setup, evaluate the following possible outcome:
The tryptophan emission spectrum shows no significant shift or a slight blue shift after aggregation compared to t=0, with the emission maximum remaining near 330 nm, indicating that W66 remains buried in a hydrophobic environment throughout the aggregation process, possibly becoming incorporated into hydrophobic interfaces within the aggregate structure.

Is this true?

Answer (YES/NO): NO